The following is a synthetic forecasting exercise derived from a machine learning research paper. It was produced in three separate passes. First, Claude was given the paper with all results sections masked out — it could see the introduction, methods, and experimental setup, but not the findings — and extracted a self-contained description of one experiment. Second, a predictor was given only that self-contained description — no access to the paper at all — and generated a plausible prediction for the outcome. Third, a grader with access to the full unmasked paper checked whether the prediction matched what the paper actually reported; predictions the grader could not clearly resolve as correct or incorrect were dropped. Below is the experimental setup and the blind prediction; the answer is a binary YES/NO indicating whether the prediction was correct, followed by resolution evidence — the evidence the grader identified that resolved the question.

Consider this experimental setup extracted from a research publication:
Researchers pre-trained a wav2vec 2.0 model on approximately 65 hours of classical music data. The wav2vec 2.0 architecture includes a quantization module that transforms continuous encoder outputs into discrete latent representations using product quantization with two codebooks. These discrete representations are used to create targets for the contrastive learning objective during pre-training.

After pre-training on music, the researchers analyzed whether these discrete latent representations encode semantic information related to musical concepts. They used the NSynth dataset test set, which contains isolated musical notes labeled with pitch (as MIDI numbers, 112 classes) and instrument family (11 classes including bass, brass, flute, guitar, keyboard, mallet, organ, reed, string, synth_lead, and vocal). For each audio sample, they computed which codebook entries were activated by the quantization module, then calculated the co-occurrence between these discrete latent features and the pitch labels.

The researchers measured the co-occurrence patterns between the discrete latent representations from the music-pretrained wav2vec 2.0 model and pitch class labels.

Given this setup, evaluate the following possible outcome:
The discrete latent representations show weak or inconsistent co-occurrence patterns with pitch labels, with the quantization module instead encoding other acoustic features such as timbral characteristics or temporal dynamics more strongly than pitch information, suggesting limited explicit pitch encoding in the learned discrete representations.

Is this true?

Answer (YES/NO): NO